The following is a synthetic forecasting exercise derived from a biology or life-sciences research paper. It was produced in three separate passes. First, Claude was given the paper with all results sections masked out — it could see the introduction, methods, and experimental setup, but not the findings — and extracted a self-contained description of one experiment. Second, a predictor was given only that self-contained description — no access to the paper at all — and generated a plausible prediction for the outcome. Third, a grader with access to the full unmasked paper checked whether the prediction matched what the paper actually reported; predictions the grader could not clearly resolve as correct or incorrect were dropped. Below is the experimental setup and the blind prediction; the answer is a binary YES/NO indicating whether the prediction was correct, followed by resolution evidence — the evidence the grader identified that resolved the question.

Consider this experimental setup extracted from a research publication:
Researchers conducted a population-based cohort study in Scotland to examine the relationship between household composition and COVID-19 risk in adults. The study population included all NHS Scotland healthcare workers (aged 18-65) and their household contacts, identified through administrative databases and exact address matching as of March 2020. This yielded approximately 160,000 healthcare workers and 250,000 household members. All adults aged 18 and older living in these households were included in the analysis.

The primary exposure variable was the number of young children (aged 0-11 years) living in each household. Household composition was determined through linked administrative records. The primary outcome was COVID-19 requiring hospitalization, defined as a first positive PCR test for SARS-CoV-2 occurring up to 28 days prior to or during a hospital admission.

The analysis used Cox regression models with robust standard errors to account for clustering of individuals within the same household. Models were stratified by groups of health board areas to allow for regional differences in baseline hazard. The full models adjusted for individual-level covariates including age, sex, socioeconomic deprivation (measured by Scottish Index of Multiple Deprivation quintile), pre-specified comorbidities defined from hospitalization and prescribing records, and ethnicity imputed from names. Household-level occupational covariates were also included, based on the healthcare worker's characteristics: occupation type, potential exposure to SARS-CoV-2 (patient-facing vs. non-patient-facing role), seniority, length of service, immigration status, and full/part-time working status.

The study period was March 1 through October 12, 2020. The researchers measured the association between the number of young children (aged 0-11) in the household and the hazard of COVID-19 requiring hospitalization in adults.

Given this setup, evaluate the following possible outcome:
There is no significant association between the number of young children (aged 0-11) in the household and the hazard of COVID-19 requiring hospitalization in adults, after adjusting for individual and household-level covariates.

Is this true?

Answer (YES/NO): YES